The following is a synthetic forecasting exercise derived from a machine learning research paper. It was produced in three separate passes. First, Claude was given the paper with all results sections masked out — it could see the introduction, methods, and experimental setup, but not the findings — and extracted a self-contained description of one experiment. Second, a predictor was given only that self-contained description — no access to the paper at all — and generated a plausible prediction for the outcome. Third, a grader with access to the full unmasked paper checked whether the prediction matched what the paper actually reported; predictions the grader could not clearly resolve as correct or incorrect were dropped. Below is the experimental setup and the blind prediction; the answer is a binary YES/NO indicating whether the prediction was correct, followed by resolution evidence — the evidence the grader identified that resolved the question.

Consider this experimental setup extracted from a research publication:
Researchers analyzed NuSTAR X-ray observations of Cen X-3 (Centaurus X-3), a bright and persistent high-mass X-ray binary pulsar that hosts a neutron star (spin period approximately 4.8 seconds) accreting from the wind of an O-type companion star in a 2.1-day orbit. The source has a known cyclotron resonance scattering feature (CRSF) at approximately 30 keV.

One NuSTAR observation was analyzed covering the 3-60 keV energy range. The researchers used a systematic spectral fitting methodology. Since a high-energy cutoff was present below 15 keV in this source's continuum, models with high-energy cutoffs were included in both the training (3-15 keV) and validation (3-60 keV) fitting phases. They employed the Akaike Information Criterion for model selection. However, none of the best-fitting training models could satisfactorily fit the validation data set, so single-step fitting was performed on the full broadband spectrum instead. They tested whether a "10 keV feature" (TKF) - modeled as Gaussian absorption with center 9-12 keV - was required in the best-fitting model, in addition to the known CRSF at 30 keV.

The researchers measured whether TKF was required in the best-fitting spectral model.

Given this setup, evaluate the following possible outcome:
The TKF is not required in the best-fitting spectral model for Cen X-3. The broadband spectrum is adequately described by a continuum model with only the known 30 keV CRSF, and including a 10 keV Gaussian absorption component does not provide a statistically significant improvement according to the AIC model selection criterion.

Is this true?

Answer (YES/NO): NO